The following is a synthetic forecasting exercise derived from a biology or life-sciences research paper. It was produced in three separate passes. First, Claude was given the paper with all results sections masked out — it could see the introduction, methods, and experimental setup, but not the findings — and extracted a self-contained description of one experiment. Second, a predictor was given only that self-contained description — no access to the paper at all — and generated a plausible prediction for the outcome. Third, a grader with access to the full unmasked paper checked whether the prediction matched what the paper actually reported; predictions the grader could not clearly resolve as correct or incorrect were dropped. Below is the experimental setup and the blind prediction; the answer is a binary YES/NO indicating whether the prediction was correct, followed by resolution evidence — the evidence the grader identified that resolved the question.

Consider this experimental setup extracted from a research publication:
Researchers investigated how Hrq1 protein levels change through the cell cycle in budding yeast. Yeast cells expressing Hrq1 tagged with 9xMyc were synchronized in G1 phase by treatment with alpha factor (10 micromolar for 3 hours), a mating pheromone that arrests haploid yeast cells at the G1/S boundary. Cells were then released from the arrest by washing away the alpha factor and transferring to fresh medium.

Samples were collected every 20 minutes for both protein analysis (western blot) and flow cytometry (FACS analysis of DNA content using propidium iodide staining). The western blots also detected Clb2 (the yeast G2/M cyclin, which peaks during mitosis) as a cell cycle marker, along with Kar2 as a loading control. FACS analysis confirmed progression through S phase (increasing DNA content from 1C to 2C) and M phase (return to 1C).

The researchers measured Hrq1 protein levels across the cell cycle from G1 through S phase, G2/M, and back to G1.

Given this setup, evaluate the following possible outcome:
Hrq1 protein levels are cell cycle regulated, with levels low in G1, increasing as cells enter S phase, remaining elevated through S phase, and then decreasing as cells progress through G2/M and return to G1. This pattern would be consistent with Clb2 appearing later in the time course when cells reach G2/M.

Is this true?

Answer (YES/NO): YES